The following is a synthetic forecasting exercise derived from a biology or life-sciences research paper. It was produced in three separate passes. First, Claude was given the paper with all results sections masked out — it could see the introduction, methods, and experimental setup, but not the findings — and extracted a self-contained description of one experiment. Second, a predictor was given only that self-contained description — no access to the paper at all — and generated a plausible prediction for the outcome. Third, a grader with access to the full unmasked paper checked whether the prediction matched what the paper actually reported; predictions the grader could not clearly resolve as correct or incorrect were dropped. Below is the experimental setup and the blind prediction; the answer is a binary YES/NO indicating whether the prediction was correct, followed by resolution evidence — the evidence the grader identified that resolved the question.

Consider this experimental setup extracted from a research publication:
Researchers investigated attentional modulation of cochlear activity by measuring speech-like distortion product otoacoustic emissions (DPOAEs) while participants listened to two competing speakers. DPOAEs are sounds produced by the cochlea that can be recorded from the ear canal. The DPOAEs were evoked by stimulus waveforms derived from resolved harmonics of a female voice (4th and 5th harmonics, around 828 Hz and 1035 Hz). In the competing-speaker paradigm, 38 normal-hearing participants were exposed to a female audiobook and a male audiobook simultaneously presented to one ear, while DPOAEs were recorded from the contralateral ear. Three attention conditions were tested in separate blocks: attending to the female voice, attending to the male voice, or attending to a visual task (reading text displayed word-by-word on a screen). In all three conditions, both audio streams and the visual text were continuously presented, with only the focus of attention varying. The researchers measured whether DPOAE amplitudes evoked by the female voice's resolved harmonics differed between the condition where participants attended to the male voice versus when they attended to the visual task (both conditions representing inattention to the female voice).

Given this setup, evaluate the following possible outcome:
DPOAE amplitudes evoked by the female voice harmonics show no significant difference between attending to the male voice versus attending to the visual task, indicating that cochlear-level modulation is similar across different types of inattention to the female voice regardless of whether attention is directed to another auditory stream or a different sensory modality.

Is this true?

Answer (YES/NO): YES